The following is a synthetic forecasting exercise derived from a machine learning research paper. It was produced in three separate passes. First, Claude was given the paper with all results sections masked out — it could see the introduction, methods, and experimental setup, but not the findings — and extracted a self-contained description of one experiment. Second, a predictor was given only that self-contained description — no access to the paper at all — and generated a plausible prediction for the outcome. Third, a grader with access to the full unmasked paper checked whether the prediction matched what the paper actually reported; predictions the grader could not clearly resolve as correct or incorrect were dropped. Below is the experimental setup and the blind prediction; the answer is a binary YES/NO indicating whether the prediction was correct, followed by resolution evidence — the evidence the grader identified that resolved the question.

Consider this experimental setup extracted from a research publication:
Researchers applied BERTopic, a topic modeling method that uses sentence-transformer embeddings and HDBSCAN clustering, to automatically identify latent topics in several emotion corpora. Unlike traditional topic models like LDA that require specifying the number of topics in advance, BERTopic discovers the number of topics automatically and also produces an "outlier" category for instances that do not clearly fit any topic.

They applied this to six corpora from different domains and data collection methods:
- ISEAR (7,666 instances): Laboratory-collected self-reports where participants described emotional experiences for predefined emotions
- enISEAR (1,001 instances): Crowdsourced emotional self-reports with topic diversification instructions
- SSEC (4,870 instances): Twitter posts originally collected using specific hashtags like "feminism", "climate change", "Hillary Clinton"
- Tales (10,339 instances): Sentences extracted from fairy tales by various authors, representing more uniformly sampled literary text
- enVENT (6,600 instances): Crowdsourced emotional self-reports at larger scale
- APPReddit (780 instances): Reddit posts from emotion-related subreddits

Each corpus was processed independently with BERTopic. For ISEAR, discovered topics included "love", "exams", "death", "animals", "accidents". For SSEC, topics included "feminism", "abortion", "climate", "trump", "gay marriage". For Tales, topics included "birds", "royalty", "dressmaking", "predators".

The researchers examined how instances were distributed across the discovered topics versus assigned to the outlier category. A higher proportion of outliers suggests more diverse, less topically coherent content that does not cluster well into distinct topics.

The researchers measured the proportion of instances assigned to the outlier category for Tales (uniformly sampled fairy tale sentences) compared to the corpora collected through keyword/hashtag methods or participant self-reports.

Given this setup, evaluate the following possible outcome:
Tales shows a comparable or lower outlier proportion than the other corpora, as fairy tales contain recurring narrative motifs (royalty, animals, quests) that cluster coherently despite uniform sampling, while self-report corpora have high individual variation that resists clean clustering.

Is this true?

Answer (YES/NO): NO